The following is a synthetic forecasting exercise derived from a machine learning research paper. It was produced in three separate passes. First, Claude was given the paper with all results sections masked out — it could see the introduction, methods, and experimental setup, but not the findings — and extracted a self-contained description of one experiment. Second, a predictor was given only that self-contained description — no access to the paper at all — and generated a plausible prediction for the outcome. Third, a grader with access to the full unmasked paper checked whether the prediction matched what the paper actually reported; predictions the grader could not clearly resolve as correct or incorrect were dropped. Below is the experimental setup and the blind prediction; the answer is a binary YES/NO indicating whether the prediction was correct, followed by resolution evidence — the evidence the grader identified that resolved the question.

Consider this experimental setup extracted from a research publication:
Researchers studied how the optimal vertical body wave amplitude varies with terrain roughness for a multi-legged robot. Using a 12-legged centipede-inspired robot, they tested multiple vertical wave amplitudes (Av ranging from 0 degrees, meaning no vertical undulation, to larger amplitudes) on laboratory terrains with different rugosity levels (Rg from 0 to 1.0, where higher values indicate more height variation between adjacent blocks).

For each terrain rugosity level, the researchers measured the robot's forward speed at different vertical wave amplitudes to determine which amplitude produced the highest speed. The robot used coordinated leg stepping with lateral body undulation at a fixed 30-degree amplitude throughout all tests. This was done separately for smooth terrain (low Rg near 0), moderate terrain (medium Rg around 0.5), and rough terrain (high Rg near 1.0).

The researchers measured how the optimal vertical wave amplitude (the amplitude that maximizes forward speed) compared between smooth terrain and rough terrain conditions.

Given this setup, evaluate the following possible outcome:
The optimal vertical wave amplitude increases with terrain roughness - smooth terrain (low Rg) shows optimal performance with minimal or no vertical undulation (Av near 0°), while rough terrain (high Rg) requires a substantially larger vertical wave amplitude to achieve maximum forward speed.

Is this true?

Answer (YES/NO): YES